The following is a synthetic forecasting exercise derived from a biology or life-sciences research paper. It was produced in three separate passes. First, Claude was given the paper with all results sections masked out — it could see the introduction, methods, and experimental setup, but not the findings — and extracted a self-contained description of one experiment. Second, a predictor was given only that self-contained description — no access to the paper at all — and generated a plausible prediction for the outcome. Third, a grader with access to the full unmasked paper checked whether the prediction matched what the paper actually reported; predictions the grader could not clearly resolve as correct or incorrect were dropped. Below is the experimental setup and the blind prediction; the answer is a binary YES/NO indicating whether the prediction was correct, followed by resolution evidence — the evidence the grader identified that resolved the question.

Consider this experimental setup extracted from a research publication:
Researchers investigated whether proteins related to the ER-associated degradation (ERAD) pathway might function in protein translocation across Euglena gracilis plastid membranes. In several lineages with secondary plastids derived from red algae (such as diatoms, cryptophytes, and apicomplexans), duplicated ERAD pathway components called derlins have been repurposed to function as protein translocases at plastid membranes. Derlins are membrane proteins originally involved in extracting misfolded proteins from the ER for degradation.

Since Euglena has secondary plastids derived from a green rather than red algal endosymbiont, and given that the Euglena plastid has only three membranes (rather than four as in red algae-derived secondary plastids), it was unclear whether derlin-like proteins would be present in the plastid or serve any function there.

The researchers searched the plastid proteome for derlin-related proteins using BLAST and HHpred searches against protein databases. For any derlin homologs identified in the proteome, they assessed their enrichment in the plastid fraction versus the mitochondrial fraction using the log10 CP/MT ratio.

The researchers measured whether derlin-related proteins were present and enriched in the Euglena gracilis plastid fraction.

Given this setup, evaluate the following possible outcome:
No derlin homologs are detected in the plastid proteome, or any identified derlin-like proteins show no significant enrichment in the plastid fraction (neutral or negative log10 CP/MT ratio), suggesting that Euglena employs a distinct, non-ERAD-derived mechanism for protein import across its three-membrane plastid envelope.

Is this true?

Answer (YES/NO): NO